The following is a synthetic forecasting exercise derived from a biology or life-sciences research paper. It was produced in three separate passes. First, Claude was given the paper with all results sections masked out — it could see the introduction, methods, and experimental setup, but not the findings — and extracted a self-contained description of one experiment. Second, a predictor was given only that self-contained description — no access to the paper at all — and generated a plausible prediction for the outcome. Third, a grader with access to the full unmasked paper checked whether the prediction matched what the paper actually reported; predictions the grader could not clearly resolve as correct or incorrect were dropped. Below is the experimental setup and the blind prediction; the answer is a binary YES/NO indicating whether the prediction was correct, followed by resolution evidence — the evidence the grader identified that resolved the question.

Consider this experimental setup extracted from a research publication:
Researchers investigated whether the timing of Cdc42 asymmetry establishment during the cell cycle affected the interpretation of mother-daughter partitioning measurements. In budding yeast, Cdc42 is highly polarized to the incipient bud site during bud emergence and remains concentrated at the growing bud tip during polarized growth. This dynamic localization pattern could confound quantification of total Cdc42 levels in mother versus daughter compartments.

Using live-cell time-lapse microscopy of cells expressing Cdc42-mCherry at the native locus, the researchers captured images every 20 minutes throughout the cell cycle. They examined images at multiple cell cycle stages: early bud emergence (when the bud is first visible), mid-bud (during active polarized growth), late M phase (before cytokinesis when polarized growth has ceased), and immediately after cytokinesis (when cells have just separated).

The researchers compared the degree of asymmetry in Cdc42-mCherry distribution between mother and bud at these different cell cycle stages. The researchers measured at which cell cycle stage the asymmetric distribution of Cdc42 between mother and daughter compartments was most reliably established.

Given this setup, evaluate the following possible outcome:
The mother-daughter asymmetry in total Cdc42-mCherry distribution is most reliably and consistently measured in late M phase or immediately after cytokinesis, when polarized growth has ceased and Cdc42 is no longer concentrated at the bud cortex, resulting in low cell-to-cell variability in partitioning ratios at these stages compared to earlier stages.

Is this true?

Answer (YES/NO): YES